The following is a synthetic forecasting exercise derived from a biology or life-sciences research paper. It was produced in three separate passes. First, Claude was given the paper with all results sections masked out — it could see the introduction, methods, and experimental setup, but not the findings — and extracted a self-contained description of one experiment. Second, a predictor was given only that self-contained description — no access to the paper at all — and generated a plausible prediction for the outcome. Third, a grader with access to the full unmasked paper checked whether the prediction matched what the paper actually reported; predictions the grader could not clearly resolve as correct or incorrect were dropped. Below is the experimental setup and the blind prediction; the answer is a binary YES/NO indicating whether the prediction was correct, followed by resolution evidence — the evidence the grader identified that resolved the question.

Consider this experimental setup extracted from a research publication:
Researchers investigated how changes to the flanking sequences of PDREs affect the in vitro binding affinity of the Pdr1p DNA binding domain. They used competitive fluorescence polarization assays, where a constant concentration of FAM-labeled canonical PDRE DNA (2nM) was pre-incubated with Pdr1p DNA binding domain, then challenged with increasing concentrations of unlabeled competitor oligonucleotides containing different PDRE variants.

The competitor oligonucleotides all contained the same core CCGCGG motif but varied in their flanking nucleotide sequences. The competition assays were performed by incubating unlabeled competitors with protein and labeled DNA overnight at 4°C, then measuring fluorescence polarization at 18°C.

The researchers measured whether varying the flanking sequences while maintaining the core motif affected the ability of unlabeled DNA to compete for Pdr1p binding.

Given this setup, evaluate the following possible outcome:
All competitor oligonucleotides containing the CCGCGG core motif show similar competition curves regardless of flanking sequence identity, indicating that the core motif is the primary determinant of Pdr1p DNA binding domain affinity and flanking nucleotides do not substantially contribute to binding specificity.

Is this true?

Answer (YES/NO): NO